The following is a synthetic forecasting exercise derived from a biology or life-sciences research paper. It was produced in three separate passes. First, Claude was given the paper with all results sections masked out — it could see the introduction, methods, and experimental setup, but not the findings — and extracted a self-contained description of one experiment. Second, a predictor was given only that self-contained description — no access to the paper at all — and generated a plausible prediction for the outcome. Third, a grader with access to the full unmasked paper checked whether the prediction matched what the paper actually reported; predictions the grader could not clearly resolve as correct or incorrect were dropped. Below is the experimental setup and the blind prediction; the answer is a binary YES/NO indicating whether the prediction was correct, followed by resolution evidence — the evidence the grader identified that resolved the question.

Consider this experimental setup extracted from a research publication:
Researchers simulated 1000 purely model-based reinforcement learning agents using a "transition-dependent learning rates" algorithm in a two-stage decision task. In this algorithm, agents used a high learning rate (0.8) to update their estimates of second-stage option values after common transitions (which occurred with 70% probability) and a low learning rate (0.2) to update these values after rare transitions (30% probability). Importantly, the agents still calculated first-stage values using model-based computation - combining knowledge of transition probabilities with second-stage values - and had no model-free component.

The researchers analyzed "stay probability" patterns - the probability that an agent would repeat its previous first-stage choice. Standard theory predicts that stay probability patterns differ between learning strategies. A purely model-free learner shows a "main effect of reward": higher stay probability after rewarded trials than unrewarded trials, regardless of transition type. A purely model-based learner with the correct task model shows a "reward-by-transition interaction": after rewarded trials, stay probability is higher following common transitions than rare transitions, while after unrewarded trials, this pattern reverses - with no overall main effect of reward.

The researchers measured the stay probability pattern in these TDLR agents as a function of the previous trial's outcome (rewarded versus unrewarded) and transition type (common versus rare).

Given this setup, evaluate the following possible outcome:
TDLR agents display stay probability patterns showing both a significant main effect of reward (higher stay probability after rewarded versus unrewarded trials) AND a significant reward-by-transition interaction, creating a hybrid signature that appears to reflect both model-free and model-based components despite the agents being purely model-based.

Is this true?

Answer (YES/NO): YES